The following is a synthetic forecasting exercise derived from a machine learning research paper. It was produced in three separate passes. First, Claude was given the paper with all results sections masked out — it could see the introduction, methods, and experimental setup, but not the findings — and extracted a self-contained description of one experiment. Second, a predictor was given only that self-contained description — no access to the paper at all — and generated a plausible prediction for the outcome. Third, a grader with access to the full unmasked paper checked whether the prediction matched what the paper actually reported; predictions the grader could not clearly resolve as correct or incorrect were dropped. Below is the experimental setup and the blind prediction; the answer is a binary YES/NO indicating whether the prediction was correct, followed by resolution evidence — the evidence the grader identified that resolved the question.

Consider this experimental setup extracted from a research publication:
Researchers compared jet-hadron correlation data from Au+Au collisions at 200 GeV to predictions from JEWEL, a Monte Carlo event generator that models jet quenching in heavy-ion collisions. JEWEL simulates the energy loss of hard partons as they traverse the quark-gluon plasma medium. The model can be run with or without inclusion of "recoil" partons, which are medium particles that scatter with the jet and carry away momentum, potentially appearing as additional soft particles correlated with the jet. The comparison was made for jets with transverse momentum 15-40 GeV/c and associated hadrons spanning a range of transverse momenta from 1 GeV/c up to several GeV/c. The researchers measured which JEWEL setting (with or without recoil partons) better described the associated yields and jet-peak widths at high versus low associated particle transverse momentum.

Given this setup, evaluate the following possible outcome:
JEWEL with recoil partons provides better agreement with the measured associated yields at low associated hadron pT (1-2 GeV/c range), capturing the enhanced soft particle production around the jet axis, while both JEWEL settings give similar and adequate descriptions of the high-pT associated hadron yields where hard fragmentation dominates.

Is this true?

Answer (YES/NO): NO